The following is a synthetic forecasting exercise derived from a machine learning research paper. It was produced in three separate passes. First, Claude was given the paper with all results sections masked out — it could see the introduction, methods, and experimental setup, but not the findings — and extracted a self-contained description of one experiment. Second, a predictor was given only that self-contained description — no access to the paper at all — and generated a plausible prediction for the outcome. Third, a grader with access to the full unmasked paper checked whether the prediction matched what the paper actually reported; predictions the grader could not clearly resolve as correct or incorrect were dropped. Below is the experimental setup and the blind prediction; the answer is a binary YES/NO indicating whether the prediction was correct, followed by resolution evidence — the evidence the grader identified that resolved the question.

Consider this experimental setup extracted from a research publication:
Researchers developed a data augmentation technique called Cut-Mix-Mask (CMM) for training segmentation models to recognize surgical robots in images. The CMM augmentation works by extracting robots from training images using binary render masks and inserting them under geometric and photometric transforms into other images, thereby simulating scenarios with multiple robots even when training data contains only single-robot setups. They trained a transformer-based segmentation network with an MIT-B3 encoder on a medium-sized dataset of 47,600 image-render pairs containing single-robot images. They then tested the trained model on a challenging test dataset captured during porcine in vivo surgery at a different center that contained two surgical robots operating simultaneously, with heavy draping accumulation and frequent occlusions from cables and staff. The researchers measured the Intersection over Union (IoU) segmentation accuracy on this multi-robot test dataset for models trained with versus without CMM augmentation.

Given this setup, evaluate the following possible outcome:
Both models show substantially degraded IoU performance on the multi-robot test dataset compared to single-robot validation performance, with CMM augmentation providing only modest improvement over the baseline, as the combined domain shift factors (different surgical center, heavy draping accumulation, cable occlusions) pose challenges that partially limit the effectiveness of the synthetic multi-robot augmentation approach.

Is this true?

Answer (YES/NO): NO